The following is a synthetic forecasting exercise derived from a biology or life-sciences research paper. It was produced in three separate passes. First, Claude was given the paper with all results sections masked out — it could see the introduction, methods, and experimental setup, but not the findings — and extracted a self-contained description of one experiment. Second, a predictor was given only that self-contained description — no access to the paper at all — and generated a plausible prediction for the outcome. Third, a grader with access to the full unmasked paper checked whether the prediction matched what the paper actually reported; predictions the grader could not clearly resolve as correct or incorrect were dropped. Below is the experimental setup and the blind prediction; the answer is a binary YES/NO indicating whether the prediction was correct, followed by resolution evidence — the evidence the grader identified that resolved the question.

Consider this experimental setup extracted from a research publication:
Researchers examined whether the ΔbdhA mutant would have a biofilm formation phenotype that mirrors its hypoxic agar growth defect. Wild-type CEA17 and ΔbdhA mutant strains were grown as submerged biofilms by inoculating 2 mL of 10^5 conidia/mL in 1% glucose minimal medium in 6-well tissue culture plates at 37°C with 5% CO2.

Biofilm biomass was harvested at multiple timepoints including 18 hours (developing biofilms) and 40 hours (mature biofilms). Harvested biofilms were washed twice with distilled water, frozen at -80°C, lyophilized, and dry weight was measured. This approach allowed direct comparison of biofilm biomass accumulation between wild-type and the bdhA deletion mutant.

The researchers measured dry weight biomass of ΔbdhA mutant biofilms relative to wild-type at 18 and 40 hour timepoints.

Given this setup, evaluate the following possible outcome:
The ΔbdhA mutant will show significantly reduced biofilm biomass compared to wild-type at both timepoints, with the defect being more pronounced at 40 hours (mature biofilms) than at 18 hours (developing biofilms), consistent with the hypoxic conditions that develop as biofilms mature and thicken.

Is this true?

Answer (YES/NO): NO